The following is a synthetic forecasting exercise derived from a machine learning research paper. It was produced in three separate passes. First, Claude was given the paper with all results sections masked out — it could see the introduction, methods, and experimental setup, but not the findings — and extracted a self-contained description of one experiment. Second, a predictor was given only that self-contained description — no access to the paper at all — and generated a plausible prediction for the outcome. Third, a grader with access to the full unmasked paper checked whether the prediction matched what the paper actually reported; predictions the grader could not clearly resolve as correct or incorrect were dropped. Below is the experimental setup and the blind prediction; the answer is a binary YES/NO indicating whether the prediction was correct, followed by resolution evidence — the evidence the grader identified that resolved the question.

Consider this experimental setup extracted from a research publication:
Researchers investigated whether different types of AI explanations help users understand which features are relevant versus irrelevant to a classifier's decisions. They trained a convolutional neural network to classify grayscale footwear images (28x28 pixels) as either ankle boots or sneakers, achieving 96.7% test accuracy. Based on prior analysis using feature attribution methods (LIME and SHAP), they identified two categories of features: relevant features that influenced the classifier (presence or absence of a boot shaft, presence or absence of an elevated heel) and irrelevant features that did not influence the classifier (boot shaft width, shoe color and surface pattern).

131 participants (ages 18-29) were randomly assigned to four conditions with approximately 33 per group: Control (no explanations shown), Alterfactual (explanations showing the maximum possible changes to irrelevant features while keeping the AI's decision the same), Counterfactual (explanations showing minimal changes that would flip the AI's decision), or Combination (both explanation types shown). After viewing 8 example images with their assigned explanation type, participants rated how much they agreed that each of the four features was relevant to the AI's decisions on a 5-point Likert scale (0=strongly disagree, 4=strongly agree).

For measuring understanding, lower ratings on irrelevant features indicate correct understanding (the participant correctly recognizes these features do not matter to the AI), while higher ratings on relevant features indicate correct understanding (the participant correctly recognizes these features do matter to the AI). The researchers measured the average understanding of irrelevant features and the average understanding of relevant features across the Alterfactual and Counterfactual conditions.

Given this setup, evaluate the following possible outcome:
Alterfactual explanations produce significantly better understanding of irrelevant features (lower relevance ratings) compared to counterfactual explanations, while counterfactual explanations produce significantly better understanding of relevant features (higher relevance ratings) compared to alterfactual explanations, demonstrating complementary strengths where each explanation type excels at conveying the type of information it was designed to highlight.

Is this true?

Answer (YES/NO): NO